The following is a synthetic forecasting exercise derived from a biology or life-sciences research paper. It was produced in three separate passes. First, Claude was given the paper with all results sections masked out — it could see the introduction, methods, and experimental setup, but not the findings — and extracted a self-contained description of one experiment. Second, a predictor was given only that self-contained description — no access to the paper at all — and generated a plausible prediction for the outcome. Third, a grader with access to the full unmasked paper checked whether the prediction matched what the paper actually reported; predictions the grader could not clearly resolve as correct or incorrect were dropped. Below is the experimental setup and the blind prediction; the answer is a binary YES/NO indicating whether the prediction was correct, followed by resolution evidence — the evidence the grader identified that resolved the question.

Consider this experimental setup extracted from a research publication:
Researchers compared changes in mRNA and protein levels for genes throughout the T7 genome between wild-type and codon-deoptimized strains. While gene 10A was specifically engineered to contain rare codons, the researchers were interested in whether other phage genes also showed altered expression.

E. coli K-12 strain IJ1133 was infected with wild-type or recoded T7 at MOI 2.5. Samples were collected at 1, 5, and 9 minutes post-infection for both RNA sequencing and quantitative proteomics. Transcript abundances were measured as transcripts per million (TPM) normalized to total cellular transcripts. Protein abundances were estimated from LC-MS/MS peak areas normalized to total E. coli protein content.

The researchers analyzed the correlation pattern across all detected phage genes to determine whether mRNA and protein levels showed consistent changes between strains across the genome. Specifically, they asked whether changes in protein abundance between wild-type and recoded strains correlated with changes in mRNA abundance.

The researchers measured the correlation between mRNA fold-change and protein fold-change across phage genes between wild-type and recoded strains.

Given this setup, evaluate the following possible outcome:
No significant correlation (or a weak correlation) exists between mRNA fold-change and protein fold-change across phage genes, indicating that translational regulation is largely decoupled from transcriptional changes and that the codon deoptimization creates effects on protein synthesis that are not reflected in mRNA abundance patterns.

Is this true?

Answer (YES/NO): YES